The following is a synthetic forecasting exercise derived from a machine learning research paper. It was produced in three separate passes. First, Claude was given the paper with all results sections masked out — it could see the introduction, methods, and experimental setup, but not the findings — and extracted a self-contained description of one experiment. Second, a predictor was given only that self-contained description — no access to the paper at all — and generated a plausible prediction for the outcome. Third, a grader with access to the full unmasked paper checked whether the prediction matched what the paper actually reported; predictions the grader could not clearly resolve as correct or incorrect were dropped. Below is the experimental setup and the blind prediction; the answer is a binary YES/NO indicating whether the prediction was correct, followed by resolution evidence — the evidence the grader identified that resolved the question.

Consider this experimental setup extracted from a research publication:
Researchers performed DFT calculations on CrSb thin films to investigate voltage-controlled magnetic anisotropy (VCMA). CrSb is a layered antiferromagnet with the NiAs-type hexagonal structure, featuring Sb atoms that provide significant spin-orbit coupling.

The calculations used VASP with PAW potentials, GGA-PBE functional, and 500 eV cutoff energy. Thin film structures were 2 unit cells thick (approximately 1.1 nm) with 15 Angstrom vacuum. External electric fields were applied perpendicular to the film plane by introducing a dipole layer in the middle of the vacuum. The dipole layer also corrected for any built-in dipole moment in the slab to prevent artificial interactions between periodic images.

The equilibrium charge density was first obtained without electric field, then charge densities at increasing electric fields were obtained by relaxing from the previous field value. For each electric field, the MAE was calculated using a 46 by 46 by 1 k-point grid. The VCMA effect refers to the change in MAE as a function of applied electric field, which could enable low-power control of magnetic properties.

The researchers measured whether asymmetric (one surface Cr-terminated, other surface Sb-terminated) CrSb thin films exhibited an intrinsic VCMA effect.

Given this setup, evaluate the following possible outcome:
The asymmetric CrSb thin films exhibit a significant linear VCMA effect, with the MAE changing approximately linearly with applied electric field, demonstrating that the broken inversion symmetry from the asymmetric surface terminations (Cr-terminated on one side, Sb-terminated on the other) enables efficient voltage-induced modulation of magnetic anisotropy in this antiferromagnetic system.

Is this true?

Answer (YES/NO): YES